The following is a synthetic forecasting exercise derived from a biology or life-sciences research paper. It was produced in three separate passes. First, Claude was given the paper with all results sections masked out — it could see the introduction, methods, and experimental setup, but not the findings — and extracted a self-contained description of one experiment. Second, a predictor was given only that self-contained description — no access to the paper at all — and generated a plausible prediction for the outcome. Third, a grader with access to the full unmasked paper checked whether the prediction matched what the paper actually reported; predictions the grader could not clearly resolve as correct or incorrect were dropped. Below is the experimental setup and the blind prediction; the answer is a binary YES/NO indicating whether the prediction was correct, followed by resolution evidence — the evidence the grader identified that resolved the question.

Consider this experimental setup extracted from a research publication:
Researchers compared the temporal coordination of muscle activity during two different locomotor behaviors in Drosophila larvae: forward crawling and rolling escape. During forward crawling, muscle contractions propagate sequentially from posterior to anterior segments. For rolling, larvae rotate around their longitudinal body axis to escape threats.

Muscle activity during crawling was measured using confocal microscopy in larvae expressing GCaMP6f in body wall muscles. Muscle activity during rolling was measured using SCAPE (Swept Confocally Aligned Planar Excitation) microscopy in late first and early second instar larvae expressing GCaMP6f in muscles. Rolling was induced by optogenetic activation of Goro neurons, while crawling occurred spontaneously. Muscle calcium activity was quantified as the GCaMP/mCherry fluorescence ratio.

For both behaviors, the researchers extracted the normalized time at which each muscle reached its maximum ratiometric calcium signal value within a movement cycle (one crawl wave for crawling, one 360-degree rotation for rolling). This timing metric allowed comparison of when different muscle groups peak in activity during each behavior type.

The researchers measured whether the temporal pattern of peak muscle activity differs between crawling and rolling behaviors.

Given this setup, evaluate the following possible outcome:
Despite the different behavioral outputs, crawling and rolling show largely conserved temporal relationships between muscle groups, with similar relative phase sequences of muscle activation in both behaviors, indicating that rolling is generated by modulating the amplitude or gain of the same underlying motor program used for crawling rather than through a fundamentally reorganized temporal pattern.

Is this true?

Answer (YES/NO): NO